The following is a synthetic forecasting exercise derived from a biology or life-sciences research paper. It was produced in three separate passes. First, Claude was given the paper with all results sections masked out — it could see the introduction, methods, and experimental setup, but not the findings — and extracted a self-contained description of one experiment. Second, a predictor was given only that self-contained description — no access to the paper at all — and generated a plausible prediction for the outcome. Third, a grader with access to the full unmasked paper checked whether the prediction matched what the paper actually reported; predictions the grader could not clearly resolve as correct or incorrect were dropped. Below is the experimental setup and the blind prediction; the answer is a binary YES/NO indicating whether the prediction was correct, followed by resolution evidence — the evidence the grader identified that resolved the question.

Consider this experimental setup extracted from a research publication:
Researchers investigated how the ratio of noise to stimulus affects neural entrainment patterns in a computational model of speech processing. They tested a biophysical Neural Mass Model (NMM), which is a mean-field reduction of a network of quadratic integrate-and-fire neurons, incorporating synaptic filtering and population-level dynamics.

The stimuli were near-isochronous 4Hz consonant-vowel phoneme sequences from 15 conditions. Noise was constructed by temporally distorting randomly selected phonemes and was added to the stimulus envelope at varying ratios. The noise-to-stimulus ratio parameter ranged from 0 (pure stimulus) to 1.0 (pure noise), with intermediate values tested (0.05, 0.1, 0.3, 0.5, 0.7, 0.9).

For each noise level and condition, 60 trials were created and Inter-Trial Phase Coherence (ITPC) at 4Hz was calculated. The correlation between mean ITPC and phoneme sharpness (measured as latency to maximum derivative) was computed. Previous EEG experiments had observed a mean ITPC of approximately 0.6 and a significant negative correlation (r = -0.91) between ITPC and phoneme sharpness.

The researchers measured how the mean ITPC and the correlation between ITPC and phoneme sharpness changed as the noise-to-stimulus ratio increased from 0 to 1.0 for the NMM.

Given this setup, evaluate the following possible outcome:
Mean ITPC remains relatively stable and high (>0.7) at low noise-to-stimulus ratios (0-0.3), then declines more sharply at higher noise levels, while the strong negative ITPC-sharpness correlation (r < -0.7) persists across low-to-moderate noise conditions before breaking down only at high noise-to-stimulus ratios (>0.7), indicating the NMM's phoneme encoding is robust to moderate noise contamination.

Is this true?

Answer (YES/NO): NO